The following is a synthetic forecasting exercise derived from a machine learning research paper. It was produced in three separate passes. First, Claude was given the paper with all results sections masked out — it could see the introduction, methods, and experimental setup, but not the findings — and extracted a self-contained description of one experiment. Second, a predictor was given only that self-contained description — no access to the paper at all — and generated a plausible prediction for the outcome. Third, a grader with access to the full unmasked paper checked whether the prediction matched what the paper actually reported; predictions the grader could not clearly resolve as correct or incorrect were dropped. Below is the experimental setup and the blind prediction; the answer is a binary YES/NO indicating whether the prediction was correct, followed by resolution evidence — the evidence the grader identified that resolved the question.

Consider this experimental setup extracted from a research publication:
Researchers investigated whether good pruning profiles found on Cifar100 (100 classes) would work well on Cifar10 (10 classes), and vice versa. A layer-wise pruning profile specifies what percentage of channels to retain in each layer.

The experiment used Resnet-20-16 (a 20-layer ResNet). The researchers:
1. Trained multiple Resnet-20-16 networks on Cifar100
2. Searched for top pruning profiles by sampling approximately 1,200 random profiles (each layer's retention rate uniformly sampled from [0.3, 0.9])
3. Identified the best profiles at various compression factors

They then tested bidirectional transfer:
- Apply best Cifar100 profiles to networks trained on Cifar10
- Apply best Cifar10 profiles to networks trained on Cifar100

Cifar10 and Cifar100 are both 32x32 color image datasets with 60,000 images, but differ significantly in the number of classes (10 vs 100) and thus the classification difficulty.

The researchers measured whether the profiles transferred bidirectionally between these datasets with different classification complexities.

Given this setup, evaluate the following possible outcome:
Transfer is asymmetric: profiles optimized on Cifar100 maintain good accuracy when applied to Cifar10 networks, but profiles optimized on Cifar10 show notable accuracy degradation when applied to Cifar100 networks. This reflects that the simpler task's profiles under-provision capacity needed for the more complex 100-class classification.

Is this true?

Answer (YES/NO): NO